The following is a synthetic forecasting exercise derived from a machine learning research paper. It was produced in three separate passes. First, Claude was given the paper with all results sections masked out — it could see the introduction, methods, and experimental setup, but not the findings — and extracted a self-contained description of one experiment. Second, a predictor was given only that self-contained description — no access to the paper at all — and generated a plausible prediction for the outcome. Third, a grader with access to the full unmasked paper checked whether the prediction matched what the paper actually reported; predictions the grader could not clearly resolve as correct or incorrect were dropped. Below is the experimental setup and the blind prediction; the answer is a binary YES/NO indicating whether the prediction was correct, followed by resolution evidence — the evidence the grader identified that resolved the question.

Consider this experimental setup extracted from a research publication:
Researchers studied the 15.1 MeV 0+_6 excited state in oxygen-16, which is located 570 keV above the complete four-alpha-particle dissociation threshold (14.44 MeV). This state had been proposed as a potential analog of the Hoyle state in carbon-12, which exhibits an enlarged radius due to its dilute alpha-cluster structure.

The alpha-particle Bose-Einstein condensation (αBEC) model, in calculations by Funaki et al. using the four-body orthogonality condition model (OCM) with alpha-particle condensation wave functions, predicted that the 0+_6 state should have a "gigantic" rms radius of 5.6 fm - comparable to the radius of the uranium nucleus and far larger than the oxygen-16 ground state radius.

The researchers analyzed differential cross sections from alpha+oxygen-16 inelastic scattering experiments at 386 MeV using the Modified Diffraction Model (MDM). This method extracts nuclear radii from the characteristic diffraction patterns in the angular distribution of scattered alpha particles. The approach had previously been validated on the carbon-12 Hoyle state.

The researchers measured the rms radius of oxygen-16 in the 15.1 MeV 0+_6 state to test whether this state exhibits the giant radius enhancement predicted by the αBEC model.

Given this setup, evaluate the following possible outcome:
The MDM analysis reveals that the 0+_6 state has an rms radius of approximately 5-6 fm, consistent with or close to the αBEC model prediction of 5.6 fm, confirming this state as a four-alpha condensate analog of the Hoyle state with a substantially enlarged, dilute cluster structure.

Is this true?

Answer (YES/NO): NO